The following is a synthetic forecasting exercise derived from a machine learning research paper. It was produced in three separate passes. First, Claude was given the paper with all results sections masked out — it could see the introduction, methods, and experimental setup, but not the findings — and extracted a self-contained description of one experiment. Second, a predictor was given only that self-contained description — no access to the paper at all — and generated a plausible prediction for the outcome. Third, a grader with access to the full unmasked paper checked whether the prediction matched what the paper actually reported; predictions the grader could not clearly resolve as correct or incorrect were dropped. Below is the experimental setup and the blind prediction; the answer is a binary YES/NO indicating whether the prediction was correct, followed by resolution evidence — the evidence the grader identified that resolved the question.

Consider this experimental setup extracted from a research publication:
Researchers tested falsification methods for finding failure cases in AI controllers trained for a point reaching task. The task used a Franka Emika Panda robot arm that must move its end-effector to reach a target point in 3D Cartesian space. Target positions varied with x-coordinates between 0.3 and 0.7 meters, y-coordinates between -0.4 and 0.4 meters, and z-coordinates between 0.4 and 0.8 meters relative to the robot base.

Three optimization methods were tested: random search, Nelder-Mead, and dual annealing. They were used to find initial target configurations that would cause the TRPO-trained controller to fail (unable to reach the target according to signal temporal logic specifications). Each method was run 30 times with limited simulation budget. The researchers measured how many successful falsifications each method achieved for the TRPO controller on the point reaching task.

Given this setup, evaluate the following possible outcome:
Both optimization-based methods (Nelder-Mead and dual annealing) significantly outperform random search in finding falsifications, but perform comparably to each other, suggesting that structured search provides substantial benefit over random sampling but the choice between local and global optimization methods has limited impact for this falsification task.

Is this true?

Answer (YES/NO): NO